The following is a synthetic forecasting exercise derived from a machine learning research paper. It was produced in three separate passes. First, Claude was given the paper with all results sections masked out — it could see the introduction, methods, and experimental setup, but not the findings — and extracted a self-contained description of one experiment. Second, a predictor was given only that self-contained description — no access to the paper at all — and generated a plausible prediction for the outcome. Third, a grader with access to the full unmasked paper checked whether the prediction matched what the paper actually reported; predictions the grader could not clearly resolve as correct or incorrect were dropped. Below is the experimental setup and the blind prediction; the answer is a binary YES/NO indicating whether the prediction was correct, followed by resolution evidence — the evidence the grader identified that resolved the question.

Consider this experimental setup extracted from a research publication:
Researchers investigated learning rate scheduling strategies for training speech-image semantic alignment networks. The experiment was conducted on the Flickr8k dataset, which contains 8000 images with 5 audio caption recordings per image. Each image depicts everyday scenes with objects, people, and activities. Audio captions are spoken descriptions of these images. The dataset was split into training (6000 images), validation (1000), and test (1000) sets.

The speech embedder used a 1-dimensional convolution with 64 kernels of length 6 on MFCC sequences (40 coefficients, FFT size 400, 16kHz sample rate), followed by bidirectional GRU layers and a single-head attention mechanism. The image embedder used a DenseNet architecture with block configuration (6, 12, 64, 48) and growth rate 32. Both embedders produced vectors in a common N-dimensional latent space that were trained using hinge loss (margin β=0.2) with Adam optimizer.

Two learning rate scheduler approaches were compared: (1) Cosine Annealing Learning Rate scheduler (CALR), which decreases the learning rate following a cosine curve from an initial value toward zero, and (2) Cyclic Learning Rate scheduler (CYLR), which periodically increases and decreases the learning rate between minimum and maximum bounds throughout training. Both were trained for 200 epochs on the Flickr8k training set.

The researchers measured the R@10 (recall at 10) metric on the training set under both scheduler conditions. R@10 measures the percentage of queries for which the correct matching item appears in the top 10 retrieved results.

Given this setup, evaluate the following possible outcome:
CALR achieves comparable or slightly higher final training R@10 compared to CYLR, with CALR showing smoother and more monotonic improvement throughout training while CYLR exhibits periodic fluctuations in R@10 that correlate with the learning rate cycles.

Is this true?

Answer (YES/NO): NO